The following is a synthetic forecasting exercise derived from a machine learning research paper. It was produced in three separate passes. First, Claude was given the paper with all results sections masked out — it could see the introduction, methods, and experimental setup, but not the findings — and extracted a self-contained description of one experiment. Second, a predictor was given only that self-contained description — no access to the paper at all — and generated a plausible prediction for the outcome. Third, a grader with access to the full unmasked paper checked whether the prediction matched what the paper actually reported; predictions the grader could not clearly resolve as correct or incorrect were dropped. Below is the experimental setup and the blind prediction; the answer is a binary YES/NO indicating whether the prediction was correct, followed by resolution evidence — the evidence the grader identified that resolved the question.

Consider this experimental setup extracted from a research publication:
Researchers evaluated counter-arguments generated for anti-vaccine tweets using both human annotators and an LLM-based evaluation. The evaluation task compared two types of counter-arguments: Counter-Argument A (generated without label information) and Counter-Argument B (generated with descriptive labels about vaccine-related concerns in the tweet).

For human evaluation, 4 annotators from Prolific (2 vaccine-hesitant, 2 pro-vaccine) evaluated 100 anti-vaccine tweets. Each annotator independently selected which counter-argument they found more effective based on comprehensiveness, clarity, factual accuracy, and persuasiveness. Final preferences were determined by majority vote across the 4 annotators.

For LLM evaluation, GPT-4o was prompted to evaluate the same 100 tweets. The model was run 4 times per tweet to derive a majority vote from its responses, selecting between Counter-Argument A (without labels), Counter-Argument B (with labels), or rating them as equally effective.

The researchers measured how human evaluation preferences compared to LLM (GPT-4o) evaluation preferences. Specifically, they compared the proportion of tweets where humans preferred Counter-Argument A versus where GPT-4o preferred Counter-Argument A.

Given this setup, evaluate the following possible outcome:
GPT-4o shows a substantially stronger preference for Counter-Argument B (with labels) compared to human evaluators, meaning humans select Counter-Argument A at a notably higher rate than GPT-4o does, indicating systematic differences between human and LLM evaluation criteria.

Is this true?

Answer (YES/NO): NO